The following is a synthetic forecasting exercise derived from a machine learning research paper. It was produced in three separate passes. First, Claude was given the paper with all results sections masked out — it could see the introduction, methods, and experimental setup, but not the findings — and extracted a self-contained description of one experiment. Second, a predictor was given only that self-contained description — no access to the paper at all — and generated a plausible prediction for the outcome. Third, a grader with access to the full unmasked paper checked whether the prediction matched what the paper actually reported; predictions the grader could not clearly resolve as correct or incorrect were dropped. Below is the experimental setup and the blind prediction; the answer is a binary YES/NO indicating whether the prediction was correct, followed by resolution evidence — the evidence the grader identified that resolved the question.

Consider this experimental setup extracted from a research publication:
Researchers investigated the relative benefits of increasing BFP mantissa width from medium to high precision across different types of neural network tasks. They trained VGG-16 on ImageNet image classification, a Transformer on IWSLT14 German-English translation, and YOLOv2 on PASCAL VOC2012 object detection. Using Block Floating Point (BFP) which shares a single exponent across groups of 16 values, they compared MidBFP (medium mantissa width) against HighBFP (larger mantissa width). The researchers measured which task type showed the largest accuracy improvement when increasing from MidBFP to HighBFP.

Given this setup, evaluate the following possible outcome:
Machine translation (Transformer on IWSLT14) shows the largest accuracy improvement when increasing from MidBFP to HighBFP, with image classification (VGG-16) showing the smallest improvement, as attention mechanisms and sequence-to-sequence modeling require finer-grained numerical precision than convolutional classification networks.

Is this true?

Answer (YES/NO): NO